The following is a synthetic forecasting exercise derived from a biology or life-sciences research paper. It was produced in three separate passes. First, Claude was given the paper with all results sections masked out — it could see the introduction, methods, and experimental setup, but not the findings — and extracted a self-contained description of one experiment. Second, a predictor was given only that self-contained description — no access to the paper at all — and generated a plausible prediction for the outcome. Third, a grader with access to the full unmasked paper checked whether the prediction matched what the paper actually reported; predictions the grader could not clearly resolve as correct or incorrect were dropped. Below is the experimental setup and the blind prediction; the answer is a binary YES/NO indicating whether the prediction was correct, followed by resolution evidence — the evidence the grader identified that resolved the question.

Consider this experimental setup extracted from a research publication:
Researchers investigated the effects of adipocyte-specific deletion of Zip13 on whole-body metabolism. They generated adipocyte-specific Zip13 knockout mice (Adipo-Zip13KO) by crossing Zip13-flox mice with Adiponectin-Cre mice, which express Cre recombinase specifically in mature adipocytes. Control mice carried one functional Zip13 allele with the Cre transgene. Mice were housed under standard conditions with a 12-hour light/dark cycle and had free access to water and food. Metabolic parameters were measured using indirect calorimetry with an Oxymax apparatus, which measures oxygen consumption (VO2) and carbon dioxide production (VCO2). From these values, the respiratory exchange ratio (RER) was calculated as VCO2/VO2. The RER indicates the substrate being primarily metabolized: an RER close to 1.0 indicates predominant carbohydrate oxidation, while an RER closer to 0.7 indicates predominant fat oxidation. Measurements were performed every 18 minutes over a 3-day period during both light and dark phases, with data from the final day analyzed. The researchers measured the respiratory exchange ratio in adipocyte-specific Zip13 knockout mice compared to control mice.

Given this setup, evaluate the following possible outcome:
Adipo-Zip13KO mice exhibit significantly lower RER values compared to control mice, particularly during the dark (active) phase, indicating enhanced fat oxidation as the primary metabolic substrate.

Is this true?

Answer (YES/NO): YES